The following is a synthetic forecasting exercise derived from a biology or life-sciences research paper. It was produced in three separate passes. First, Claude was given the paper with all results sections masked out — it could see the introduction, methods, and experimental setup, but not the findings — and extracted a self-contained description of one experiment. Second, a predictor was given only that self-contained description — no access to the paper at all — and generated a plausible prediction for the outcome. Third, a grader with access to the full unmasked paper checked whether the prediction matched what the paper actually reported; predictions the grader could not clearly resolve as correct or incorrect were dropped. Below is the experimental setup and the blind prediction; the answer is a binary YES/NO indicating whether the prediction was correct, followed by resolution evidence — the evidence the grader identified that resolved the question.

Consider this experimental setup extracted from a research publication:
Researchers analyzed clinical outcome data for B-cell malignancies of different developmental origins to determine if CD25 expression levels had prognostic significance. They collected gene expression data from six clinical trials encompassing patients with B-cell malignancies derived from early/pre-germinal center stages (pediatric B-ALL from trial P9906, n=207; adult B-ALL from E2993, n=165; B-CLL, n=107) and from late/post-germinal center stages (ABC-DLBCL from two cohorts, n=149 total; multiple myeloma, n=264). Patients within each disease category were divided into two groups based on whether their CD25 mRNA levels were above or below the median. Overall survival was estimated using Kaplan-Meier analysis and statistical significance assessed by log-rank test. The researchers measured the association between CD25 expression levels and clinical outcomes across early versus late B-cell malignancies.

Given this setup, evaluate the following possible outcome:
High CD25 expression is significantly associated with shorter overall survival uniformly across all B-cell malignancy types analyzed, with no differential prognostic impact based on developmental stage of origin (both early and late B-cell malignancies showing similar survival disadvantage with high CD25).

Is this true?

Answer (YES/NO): NO